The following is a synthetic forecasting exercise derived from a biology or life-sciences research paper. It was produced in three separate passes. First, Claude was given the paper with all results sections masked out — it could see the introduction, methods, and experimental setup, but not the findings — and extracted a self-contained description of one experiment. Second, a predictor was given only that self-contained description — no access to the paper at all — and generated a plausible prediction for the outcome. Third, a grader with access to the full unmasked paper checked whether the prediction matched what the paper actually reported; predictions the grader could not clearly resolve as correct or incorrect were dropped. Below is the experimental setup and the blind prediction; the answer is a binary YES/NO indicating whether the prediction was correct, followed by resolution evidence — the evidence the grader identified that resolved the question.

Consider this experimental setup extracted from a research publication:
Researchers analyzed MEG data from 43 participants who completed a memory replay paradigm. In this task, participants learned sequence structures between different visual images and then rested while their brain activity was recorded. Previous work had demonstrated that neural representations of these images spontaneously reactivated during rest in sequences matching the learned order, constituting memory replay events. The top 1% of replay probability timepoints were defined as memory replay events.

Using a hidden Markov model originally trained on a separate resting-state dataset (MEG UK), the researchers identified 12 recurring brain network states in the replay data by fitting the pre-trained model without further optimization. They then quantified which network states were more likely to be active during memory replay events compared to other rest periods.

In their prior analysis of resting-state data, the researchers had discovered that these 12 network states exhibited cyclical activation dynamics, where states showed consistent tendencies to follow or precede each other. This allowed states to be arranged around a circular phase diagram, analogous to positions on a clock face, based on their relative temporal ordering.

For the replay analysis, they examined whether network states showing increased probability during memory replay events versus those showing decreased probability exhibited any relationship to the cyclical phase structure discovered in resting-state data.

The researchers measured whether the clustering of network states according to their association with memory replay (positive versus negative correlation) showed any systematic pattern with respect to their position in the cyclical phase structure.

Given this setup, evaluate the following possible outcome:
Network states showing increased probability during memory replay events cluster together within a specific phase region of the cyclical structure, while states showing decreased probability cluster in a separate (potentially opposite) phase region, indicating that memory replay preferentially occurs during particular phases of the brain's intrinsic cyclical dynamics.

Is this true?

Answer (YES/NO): YES